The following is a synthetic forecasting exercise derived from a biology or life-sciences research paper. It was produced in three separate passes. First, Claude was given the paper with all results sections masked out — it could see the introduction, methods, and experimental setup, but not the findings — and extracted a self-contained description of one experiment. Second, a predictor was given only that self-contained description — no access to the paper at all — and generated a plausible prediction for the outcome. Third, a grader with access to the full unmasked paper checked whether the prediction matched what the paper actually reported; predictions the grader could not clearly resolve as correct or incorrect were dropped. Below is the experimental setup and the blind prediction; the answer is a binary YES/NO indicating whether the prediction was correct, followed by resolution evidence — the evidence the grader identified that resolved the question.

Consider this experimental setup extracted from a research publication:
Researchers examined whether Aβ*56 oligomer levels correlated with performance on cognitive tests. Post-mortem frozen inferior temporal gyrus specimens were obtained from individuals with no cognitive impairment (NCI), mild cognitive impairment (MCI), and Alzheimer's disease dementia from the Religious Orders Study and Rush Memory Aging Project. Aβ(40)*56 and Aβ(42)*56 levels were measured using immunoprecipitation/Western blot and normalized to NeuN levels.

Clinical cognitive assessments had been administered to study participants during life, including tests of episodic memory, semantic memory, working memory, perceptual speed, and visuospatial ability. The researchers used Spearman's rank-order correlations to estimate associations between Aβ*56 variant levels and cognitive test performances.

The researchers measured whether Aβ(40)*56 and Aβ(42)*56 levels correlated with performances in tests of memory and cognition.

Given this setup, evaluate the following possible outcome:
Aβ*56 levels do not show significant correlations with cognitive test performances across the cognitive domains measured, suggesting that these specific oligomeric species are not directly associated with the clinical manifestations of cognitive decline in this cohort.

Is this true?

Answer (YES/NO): NO